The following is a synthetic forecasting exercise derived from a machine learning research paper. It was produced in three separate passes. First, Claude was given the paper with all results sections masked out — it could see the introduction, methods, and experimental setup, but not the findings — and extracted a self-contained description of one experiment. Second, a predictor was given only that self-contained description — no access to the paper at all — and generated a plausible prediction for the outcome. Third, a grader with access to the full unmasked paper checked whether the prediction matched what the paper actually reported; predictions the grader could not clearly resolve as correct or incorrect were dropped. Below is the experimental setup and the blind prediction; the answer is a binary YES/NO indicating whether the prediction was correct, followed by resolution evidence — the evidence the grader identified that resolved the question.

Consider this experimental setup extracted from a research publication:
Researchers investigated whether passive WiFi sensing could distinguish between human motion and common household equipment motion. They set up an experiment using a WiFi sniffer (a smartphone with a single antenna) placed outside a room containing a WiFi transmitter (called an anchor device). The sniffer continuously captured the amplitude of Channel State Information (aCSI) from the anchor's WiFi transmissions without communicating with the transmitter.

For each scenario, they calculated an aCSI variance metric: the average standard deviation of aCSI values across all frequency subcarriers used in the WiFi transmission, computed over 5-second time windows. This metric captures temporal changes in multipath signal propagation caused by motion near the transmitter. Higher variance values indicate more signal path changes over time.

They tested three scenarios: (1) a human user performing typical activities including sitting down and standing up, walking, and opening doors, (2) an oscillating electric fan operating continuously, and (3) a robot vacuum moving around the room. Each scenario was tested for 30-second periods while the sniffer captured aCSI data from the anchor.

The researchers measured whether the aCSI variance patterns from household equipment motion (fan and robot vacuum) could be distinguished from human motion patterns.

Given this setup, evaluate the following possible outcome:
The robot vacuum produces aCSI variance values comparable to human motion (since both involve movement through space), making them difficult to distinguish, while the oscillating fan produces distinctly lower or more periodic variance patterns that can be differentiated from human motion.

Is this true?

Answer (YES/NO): NO